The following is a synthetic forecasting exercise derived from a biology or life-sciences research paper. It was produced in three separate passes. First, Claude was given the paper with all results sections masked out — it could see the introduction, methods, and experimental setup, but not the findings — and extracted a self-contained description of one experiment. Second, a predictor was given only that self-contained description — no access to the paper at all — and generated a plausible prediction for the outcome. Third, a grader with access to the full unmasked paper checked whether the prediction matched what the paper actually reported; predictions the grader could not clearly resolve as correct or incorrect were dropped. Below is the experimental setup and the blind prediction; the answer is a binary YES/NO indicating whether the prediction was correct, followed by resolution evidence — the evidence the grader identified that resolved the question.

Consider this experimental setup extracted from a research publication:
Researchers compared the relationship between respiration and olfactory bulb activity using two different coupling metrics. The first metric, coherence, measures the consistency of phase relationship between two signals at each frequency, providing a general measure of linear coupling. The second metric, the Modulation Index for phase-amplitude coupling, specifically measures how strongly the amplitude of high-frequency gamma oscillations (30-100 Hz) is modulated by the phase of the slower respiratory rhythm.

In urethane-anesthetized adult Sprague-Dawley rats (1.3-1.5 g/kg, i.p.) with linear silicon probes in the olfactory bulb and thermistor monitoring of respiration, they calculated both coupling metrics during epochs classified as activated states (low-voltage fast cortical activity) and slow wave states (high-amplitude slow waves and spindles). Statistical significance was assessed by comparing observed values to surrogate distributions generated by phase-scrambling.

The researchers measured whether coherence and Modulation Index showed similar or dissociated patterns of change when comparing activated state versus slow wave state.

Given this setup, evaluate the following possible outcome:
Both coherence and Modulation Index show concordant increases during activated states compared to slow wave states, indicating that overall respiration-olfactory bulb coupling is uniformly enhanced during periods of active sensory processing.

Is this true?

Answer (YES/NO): YES